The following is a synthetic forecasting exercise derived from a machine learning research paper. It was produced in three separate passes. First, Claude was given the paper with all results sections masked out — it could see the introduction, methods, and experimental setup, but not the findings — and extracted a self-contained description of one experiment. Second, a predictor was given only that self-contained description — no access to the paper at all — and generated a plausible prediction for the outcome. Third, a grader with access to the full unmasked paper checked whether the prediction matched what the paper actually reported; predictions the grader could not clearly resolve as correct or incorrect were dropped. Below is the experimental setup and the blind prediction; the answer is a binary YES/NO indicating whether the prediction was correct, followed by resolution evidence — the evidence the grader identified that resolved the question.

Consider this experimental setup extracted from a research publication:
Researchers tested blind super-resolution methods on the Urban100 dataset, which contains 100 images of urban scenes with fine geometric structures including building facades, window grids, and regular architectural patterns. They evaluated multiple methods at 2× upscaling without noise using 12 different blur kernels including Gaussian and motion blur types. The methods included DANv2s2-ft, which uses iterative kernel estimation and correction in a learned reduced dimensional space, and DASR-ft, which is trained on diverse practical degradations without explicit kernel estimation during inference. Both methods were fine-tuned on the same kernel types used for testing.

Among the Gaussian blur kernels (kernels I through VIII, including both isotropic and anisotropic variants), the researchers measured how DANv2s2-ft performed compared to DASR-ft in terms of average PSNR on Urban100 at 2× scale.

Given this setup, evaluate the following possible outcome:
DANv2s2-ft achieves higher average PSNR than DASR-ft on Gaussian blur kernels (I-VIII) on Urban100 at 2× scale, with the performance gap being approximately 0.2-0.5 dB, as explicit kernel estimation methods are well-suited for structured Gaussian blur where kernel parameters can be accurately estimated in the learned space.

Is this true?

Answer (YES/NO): NO